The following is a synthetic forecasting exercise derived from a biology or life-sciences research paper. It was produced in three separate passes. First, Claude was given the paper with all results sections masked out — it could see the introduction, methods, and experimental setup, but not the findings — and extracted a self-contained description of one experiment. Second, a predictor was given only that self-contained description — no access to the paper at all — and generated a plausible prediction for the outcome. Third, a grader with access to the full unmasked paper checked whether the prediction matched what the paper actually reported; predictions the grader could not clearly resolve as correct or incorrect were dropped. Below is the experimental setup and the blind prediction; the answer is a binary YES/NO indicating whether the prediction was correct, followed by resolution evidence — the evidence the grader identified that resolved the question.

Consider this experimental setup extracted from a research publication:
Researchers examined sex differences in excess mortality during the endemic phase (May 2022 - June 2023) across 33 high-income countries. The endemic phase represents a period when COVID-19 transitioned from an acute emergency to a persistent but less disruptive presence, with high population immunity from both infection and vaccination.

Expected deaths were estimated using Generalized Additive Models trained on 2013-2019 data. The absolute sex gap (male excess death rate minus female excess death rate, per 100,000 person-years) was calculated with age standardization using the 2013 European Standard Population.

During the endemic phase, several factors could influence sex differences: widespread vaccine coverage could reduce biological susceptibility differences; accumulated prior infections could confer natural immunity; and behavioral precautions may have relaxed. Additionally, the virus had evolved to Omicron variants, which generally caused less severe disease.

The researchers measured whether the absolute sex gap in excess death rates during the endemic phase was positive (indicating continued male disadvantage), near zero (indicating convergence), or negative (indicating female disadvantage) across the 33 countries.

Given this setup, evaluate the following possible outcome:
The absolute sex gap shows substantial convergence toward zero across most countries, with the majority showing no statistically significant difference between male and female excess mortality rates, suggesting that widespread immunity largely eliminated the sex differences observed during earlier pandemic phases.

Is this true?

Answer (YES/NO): YES